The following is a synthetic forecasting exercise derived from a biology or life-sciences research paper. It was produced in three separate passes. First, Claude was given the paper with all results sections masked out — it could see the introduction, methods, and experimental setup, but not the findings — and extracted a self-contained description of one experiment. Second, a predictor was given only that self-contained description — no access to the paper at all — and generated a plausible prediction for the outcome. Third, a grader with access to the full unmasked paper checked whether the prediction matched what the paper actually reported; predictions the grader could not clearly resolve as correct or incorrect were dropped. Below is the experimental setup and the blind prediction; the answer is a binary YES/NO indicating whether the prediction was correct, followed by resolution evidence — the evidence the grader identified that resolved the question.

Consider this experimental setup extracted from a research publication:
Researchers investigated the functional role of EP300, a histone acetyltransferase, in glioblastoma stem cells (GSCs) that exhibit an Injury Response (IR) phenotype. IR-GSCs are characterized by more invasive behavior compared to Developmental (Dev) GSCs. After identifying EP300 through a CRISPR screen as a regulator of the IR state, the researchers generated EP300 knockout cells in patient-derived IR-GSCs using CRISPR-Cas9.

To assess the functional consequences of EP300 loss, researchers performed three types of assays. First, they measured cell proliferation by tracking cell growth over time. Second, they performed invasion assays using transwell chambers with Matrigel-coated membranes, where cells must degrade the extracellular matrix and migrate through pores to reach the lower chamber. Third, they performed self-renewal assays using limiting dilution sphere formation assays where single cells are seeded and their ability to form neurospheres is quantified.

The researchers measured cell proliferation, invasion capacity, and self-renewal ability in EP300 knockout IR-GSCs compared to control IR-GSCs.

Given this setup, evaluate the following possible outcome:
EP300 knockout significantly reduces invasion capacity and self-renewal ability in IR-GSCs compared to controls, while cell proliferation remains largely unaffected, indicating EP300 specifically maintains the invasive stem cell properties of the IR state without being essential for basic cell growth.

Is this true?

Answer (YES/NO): YES